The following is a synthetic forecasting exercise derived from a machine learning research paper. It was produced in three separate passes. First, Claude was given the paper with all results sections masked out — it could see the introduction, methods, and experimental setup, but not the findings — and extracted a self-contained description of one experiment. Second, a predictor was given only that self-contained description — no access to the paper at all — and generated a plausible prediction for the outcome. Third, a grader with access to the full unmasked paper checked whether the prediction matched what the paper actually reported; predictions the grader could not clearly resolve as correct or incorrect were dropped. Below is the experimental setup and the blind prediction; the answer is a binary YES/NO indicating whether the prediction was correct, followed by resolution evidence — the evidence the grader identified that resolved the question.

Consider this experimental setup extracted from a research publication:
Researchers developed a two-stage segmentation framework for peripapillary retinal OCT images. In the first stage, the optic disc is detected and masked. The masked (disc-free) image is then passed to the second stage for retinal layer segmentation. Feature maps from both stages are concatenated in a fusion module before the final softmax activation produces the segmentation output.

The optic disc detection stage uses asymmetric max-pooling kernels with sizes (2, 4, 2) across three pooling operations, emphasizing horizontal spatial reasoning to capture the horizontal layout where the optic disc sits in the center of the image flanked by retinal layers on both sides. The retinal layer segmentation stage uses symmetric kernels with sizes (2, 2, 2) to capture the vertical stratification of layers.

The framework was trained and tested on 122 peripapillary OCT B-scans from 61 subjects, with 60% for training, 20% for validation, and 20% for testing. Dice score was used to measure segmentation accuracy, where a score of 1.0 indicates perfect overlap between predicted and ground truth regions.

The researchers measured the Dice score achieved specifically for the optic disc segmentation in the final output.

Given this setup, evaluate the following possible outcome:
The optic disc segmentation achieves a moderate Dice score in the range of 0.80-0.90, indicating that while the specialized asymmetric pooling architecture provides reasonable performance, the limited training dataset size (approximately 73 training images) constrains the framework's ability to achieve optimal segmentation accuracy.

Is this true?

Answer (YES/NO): YES